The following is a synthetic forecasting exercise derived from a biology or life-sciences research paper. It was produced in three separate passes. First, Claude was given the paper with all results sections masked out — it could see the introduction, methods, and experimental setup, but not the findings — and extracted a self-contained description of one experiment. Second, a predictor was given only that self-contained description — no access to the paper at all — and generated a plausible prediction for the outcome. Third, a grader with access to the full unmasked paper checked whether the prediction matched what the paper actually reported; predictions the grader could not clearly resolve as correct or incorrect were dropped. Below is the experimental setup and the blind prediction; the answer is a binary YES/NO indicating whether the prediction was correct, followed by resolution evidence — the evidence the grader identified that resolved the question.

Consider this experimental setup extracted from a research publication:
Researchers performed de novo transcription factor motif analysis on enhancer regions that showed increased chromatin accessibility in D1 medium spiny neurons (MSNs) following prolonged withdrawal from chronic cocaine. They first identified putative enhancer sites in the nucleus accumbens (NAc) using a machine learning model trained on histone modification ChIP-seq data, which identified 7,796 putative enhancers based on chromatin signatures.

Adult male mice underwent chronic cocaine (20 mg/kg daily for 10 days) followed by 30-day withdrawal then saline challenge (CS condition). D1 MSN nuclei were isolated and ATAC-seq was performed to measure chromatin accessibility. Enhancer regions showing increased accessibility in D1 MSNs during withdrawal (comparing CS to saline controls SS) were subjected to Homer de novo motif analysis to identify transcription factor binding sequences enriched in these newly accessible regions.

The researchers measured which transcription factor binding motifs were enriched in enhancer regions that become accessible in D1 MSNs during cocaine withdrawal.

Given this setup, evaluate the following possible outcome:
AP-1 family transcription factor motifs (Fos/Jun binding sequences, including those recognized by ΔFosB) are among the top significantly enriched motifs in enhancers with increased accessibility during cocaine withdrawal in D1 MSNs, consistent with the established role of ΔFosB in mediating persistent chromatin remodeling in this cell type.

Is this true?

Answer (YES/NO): YES